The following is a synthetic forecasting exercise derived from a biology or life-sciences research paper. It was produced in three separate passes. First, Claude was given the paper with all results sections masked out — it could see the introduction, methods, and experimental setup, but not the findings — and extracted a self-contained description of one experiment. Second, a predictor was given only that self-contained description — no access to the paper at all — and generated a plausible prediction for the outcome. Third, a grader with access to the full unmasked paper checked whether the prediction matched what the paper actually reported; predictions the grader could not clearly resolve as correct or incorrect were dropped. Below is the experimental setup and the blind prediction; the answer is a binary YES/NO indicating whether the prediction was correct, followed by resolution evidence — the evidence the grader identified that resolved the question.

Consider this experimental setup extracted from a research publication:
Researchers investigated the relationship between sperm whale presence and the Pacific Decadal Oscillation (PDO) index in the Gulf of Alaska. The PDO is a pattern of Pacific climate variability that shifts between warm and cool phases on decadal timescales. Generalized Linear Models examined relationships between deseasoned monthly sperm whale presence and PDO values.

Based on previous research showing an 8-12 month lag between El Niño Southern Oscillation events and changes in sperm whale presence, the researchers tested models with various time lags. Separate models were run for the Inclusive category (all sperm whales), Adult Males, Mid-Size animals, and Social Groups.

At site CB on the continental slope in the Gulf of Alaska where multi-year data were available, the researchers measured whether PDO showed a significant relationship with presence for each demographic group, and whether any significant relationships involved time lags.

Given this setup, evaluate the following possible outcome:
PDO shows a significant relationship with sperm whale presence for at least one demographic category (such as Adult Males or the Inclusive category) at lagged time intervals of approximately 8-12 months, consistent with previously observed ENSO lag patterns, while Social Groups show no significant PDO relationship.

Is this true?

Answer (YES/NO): NO